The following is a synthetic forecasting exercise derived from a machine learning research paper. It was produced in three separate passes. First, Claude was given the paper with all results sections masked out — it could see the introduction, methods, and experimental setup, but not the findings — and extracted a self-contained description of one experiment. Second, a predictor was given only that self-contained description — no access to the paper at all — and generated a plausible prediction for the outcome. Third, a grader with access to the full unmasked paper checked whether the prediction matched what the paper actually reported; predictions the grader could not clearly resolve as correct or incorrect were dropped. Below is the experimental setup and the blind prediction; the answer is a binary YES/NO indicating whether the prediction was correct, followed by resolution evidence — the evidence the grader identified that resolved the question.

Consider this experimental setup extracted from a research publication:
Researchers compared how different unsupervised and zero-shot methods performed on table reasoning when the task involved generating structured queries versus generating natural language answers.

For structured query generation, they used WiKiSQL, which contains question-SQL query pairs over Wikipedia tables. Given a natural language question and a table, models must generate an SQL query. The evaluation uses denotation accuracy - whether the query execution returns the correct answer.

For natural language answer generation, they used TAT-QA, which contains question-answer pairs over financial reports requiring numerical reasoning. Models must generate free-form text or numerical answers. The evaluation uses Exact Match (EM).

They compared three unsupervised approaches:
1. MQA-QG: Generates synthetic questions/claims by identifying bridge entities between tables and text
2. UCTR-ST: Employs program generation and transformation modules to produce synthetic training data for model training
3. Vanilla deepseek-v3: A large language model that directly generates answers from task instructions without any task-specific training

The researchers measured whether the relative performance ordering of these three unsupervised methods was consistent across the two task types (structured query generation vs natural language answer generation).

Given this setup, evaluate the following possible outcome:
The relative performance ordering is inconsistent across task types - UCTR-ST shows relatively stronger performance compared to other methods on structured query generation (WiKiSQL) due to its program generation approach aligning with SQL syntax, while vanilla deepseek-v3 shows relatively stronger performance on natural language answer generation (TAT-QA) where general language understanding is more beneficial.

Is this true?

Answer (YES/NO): NO